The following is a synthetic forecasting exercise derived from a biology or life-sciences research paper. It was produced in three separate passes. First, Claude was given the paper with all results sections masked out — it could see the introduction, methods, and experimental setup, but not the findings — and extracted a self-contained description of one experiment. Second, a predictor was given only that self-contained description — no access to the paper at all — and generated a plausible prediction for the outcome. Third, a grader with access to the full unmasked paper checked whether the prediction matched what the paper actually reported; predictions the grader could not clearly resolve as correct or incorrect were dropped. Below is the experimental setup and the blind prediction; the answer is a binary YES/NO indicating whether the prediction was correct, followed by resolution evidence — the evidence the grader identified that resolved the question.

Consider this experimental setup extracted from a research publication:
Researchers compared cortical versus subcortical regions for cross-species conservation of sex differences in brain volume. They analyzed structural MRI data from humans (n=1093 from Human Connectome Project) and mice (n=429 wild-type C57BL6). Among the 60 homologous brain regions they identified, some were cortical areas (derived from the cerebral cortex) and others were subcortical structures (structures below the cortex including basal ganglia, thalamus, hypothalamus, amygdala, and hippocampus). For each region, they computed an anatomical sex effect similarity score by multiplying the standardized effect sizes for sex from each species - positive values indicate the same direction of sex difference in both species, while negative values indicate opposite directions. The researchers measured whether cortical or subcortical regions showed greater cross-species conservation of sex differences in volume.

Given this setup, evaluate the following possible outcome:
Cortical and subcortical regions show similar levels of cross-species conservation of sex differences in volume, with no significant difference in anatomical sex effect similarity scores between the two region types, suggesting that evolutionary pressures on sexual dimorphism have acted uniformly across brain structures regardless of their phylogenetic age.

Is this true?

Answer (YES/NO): NO